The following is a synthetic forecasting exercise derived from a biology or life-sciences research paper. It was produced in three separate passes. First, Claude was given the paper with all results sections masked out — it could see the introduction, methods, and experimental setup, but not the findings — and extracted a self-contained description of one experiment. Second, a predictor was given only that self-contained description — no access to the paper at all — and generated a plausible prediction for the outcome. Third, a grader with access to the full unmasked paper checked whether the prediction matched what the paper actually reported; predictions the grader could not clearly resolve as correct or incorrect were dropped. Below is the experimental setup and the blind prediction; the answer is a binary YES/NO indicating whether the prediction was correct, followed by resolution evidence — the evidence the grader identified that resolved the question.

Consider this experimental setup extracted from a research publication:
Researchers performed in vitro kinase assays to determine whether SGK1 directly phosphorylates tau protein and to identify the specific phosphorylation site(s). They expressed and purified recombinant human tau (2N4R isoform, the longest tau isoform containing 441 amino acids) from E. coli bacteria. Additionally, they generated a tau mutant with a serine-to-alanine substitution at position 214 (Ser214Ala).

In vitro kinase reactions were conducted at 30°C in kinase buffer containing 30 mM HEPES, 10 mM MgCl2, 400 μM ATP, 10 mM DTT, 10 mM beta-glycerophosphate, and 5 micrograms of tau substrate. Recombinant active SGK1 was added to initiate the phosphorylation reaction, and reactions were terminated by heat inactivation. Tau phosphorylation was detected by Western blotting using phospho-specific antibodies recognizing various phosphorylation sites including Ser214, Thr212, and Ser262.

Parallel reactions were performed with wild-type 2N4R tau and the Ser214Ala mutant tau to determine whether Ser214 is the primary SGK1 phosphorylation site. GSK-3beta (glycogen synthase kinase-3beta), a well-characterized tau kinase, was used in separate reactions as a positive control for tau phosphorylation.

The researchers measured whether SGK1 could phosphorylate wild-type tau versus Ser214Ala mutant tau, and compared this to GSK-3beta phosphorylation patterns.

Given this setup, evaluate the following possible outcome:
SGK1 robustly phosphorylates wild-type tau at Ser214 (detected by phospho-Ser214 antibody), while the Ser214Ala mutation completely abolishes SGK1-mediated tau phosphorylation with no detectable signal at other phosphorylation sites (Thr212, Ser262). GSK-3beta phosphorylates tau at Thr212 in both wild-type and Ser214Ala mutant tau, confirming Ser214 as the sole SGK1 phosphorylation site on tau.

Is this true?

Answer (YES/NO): NO